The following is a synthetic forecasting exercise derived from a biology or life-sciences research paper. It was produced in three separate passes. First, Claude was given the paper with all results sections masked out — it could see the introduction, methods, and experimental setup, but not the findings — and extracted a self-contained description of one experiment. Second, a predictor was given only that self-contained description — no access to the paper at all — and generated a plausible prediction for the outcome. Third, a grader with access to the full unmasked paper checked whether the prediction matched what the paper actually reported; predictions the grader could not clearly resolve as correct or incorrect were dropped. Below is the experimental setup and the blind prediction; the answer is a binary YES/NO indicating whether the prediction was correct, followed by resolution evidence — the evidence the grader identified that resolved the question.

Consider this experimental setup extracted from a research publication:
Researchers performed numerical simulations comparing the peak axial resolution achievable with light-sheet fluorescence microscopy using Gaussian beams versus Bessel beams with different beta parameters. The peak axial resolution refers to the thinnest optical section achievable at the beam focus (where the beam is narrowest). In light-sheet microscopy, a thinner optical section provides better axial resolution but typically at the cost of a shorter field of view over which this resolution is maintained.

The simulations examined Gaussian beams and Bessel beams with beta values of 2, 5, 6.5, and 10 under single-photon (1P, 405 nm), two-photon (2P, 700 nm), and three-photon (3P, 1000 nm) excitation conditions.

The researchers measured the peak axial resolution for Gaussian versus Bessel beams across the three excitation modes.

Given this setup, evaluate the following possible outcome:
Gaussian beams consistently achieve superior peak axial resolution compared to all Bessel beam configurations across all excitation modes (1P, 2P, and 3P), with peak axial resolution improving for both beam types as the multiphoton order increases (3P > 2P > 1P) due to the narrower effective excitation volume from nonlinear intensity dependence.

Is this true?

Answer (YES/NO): NO